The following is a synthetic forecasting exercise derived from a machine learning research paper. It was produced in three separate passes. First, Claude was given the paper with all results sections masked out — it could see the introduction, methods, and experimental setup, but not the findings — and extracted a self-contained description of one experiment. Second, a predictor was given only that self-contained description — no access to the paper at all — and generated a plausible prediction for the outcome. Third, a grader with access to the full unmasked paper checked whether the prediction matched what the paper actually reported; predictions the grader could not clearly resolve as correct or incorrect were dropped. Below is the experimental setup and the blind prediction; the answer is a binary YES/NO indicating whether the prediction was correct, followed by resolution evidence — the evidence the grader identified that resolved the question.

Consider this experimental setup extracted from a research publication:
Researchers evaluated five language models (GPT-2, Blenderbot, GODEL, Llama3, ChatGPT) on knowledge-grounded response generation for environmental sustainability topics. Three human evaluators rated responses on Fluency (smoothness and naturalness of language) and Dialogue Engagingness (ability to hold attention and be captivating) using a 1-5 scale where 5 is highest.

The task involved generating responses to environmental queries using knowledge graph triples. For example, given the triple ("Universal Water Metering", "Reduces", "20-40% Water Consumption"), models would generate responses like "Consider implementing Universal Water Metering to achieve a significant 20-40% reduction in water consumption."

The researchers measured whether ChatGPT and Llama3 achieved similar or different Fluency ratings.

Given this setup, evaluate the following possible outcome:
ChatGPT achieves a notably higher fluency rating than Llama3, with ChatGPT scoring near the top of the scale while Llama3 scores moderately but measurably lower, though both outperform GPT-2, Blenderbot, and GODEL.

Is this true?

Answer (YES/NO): NO